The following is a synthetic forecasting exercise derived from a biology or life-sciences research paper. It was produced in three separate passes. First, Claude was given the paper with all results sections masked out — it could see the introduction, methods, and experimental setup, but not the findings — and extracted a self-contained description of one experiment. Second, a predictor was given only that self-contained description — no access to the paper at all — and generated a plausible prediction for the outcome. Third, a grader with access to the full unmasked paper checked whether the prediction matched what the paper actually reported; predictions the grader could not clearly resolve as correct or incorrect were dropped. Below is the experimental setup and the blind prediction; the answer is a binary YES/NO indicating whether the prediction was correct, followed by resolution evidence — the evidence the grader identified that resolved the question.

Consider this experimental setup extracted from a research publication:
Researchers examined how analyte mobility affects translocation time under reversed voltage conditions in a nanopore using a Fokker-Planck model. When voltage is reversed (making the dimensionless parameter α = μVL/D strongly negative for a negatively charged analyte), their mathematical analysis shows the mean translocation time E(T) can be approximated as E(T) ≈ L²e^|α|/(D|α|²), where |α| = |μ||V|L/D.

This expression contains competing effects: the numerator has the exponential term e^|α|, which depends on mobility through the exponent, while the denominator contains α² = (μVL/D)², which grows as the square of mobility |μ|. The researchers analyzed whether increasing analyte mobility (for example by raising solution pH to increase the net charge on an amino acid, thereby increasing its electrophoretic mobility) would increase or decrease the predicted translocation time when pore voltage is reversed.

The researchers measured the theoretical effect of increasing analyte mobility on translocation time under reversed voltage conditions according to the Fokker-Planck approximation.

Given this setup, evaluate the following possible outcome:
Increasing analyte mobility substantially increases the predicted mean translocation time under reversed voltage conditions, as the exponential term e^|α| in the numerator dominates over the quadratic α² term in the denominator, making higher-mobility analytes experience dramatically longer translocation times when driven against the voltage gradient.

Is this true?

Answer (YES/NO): YES